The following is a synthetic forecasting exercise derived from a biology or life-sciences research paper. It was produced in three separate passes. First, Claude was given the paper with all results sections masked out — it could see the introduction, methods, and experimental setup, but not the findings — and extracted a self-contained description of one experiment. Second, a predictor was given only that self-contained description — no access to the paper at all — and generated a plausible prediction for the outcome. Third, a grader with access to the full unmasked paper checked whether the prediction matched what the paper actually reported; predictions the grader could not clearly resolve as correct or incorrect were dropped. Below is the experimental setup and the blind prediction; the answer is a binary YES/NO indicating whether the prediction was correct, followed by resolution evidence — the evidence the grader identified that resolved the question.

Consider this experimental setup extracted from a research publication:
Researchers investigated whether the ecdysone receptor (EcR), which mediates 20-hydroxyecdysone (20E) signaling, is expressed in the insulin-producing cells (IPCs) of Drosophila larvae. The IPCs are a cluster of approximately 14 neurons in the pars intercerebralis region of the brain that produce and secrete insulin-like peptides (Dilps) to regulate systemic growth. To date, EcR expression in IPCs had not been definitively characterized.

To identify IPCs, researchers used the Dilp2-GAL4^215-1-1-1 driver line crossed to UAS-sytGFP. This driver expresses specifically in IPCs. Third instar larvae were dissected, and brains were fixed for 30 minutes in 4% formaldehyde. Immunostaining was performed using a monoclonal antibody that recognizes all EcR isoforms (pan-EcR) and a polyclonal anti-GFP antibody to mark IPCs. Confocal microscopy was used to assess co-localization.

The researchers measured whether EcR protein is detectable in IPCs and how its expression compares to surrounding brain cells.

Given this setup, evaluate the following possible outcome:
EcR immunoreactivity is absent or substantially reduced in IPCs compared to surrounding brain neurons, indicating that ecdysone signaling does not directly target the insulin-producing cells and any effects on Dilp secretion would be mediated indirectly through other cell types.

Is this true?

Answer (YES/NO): NO